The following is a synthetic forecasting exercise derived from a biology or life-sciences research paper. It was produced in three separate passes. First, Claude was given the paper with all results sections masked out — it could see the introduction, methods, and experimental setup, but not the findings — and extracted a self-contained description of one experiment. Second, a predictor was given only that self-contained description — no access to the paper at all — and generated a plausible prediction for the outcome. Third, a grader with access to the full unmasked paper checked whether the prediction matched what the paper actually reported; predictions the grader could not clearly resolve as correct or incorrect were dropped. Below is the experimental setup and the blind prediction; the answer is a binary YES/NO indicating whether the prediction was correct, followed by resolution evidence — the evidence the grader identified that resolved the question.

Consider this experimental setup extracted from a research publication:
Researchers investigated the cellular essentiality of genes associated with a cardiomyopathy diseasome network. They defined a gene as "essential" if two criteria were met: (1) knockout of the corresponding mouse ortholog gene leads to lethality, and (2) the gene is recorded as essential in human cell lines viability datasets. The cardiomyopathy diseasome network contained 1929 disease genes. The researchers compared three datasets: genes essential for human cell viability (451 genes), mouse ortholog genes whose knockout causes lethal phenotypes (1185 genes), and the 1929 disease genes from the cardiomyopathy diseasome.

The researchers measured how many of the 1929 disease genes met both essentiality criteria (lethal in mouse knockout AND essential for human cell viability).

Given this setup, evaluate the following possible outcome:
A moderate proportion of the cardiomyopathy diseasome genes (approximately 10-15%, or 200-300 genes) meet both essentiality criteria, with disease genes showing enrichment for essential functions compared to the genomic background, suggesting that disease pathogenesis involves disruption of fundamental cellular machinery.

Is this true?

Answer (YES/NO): NO